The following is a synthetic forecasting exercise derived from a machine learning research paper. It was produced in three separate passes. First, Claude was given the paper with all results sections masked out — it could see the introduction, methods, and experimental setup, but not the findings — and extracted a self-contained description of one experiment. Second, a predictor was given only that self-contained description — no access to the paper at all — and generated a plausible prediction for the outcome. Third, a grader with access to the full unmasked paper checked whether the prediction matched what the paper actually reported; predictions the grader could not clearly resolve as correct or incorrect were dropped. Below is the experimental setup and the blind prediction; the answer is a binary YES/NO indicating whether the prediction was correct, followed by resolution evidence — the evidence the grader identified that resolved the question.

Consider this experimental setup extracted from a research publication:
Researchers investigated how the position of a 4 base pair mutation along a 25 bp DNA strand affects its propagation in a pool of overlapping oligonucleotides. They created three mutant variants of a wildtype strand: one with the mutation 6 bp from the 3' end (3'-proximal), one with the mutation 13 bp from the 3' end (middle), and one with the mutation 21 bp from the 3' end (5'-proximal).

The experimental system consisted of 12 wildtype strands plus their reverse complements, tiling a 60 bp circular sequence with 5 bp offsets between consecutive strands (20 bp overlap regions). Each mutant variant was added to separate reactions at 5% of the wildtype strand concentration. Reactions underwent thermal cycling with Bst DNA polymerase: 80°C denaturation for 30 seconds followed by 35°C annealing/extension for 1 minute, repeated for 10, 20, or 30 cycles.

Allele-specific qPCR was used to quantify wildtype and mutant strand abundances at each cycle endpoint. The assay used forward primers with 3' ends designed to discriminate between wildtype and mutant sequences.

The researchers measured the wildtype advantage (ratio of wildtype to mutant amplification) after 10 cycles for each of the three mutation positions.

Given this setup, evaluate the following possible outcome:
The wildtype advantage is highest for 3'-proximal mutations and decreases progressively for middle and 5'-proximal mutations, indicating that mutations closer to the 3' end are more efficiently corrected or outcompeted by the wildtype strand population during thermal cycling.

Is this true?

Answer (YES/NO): YES